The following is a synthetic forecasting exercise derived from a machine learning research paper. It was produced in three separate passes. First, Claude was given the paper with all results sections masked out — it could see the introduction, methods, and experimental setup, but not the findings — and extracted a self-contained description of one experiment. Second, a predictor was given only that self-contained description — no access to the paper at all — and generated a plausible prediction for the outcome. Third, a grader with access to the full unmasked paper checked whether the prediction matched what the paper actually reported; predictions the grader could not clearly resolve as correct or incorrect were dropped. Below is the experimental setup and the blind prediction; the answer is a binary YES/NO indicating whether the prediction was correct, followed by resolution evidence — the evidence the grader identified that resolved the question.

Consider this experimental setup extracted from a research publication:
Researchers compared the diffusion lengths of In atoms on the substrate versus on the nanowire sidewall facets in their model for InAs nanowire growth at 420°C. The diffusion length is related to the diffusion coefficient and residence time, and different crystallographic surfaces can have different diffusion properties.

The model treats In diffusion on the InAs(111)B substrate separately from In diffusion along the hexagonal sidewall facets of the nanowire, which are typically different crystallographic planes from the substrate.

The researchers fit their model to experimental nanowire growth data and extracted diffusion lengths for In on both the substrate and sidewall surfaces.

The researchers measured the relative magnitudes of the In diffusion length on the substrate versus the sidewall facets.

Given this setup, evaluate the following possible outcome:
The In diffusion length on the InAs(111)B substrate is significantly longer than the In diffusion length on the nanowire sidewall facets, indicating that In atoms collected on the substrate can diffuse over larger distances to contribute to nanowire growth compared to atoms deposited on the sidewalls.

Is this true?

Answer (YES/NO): NO